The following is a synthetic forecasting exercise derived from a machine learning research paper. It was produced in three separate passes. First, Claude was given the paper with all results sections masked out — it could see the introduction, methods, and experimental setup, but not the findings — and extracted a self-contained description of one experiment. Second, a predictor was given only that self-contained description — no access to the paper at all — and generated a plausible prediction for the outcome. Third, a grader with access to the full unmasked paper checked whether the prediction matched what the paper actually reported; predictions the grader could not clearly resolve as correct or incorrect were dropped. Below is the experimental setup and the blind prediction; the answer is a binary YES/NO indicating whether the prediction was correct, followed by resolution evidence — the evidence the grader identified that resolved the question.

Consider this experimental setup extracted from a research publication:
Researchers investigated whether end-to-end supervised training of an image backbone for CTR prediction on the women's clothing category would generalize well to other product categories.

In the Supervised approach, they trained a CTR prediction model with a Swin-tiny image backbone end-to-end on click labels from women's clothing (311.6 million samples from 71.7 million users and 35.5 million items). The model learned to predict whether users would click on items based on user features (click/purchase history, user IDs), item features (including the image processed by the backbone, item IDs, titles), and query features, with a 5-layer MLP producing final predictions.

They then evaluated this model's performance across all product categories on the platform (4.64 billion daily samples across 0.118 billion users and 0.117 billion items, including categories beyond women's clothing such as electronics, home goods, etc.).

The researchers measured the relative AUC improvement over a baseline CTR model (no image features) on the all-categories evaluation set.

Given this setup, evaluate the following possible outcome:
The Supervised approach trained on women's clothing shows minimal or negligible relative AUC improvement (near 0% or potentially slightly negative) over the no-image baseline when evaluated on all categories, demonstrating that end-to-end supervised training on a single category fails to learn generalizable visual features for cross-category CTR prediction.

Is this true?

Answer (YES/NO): YES